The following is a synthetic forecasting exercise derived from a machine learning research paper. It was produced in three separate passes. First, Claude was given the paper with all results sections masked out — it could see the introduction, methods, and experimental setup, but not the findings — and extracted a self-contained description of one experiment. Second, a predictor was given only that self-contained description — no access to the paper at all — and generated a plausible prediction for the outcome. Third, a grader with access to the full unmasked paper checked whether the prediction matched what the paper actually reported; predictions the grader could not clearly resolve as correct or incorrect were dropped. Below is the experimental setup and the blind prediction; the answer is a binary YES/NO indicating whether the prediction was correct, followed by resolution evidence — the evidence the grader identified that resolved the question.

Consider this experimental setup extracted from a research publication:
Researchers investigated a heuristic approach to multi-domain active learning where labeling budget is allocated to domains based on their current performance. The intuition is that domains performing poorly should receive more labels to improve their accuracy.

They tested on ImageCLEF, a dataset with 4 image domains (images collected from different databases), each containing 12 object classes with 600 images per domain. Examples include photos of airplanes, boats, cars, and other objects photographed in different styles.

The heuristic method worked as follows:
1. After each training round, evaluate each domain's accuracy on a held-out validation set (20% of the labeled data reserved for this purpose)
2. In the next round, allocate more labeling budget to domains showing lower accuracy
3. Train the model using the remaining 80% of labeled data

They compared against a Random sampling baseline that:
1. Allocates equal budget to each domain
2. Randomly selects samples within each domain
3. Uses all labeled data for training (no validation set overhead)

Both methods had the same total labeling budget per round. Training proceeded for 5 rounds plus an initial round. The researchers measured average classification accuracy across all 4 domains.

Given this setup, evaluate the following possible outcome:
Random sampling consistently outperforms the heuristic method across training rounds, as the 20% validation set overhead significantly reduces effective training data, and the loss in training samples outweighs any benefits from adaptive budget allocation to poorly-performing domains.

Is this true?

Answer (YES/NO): YES